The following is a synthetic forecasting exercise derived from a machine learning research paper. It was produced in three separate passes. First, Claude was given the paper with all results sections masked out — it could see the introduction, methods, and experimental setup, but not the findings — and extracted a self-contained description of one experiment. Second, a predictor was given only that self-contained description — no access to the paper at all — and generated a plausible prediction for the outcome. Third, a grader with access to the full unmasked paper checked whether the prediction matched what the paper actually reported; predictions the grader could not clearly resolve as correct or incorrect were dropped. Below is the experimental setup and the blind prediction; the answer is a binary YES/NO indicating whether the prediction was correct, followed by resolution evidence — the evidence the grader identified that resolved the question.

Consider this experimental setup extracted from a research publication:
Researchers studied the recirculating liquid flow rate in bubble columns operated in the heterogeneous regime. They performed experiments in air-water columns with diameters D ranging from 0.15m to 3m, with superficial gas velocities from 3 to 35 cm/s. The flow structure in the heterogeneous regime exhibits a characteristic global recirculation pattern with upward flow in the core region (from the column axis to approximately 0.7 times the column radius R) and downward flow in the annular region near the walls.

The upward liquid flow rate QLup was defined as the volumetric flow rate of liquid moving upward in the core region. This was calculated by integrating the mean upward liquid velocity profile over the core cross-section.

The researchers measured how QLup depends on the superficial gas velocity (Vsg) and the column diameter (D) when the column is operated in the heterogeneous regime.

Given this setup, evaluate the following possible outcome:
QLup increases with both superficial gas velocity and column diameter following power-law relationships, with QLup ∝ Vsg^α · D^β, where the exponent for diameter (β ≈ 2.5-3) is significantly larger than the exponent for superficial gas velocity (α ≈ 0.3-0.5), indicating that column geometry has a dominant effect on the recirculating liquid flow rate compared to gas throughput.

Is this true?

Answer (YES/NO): NO